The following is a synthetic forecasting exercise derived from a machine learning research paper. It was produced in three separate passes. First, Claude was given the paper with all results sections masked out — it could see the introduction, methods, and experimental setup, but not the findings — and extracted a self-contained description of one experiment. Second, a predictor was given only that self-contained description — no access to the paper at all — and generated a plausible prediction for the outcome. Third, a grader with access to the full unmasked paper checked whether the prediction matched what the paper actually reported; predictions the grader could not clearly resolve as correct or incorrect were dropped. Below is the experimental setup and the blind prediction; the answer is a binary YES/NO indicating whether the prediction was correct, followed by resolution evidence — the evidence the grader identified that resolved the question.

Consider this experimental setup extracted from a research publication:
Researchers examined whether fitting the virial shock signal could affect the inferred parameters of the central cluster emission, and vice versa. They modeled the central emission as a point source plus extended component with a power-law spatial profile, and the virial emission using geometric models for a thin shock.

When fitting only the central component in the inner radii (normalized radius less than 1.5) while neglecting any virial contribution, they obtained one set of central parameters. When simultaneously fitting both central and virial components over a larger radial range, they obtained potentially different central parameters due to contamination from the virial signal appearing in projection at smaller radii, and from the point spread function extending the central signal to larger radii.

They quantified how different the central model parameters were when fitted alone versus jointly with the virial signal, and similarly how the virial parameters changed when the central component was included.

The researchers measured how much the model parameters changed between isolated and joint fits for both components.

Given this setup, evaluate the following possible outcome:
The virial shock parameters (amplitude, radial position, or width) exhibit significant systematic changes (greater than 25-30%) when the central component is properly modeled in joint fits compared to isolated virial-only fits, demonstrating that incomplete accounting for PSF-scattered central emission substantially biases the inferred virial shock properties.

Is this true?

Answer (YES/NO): NO